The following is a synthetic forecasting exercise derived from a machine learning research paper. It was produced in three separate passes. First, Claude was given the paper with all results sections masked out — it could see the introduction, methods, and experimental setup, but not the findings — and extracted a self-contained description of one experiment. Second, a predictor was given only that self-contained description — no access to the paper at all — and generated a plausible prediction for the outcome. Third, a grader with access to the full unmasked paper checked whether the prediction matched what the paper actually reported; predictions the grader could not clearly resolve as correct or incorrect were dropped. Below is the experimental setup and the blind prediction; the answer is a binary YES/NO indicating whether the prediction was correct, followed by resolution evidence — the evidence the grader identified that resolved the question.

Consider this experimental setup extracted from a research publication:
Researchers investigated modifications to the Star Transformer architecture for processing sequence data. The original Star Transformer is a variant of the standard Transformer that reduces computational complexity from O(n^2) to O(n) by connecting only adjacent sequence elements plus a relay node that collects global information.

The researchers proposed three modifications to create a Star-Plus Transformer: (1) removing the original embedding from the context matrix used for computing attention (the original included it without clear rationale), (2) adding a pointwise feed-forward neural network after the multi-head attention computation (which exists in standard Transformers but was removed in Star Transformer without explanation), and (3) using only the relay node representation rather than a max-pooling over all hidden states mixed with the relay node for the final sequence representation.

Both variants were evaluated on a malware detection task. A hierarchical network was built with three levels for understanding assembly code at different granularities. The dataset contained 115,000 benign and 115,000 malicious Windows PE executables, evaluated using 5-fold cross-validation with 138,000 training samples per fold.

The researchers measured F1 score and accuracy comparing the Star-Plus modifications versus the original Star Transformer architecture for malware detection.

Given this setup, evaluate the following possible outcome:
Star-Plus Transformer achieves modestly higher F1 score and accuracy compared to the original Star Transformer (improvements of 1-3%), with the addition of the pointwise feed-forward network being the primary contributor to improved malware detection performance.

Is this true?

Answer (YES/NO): NO